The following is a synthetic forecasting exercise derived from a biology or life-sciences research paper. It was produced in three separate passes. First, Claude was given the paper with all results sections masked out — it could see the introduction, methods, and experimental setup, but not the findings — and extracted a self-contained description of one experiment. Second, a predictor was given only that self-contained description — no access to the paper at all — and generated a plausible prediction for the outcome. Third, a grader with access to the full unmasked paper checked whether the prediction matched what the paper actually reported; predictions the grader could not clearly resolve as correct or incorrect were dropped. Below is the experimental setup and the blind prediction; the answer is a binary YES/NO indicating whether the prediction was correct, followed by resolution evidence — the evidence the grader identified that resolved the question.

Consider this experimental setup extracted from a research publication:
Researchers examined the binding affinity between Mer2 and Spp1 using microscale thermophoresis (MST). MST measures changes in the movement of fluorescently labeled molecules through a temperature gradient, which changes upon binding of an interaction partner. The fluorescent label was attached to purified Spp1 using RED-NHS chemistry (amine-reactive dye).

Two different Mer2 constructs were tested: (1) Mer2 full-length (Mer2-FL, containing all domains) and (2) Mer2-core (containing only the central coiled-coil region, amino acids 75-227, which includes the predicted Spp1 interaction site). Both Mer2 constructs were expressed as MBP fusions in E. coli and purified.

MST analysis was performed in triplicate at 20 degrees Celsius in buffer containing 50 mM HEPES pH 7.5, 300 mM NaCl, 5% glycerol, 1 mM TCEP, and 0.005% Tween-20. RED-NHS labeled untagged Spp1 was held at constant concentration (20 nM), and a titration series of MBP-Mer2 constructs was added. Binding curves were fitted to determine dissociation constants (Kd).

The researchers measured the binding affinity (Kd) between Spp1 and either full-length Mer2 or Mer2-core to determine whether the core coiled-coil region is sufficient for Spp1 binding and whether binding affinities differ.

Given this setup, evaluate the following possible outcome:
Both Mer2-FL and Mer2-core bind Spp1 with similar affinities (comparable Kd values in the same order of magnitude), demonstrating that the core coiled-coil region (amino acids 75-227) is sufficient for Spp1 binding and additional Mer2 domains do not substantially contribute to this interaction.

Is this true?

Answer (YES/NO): NO